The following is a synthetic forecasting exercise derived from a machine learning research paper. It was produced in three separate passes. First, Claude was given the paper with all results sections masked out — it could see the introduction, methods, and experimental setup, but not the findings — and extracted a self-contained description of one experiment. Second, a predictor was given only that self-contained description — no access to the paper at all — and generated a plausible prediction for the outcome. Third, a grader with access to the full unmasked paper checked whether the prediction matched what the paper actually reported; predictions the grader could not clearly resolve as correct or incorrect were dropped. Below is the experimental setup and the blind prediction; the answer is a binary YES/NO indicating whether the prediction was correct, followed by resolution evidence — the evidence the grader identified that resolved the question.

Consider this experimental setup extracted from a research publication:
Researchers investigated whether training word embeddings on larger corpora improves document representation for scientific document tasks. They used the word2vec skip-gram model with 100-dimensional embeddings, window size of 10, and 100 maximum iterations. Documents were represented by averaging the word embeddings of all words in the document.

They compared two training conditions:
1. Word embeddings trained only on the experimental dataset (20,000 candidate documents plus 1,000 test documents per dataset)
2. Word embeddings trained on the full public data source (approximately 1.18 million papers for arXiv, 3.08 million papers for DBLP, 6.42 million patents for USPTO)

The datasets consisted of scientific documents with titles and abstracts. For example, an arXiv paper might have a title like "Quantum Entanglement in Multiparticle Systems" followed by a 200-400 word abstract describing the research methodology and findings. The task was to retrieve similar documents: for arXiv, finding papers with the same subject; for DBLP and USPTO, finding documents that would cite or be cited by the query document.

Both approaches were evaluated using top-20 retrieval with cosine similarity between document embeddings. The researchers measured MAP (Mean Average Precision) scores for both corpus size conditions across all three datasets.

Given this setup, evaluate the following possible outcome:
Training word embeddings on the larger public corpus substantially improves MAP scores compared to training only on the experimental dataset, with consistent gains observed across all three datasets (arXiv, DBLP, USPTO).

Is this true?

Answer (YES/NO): NO